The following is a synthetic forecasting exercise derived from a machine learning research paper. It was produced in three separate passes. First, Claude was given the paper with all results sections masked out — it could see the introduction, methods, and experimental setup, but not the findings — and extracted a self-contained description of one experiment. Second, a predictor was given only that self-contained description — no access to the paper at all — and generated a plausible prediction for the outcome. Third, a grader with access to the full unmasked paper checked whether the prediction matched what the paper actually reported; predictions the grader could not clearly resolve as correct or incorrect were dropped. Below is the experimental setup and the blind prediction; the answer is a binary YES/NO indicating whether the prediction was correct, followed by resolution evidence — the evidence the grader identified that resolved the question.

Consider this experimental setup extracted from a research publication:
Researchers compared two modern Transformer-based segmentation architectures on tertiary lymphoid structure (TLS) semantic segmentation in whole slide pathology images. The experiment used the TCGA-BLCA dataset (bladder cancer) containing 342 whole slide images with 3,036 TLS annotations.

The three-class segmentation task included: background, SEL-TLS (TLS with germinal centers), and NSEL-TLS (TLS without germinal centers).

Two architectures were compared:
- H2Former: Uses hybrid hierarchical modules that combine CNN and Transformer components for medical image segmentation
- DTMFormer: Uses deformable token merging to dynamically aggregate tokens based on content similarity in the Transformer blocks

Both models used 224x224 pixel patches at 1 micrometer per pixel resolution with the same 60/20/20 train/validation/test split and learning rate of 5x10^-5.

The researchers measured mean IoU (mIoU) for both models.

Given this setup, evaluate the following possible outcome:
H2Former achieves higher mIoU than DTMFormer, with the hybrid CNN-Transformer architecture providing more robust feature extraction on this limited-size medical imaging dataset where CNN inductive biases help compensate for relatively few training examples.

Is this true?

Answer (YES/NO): YES